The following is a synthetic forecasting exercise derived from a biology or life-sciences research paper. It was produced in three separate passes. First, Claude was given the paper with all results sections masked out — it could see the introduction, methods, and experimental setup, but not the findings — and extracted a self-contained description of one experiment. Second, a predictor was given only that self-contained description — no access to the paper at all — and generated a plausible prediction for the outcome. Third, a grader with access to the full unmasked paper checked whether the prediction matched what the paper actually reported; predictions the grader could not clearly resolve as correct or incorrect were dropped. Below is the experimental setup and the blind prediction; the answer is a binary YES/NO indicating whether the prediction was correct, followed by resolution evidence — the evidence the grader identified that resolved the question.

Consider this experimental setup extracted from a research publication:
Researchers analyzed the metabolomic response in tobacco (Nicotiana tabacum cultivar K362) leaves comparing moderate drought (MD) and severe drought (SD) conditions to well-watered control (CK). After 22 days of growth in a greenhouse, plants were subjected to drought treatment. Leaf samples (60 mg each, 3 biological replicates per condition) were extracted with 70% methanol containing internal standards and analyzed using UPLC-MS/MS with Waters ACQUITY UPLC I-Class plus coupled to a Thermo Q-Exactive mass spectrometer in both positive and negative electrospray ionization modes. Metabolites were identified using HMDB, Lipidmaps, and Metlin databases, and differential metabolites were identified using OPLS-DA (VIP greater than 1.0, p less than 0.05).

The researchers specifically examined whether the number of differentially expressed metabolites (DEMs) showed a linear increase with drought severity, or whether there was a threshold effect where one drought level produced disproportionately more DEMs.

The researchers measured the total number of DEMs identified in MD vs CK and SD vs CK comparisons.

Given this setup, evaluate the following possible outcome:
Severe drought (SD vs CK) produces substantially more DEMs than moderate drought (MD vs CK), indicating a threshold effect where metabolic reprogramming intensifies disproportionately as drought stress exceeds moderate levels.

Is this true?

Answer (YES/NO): NO